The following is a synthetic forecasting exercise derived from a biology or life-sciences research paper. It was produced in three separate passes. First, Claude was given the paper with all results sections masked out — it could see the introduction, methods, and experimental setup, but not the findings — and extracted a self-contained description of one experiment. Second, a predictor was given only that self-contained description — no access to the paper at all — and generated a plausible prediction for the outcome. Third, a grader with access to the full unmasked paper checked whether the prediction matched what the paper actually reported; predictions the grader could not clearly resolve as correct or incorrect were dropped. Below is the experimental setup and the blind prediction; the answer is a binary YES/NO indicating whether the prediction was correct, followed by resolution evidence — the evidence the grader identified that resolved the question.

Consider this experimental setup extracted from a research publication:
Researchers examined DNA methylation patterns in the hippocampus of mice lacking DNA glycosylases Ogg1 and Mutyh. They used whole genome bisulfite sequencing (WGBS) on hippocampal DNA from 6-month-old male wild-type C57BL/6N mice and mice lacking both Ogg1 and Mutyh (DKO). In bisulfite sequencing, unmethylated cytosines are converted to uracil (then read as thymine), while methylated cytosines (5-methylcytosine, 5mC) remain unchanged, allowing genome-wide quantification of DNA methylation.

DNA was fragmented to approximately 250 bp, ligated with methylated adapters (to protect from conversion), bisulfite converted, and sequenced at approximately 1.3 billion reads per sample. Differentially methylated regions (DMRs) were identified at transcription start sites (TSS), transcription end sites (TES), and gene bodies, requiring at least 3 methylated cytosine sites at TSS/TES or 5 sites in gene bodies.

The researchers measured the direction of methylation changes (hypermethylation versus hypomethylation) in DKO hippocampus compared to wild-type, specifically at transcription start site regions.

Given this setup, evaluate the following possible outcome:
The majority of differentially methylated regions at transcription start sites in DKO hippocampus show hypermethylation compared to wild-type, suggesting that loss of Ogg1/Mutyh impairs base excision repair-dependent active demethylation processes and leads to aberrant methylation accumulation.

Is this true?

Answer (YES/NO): NO